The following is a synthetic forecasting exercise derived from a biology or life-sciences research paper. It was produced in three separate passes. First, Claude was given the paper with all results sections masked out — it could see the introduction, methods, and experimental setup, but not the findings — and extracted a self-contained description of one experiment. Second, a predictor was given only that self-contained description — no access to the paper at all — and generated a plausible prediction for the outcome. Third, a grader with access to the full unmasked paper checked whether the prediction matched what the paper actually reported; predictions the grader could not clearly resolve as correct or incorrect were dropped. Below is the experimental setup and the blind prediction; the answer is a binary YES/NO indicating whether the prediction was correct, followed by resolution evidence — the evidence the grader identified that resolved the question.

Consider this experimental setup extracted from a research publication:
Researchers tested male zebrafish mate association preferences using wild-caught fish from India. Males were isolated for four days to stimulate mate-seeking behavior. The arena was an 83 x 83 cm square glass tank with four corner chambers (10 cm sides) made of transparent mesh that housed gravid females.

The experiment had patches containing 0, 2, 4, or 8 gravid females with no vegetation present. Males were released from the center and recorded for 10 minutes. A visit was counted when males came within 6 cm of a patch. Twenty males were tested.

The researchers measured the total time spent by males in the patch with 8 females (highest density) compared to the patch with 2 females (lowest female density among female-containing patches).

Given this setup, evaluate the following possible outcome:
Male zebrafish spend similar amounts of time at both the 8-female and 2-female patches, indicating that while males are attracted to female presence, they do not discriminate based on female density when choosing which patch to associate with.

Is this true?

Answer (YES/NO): YES